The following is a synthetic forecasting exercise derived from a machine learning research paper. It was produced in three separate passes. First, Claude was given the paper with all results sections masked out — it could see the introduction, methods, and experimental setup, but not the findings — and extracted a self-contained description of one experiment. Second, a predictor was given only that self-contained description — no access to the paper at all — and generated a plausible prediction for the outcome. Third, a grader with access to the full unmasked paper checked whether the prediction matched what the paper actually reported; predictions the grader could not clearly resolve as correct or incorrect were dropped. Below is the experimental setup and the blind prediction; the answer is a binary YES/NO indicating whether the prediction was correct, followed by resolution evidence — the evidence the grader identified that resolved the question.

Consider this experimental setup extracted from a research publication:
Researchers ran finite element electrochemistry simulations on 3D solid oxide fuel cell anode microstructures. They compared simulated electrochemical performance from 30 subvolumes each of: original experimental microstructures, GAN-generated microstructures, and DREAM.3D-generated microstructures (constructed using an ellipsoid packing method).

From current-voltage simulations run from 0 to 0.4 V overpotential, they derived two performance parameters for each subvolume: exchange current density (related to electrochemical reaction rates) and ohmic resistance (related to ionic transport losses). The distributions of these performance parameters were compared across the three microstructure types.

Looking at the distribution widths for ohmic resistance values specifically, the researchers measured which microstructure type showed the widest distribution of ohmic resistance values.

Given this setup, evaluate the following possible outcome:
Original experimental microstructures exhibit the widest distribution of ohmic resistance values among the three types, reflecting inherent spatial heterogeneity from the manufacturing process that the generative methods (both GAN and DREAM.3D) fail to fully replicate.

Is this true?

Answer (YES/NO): NO